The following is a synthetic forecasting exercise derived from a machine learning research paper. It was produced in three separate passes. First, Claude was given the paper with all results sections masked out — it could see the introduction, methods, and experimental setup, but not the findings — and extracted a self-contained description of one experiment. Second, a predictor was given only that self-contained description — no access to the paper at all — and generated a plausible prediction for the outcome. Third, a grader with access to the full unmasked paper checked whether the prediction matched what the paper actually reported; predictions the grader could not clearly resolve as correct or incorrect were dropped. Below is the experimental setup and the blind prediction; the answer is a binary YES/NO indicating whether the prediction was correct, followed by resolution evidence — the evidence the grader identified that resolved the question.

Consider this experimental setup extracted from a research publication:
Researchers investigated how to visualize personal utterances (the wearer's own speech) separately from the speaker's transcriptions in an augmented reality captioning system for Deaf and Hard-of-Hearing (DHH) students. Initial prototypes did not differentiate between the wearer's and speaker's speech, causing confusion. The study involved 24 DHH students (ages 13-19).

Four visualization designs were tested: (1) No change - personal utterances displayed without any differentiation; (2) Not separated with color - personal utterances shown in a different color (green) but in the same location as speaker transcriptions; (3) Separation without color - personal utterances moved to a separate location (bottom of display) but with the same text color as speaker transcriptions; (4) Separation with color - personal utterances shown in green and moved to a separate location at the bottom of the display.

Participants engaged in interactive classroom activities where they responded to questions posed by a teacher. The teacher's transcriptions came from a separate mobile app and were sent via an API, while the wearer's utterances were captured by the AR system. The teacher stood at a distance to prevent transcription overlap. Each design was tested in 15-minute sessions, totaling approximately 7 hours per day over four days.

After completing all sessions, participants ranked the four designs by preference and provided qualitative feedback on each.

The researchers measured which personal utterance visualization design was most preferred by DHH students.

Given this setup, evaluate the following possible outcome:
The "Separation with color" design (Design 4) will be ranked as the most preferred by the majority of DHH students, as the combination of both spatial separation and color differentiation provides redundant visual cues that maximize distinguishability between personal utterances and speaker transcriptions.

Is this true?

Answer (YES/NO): NO